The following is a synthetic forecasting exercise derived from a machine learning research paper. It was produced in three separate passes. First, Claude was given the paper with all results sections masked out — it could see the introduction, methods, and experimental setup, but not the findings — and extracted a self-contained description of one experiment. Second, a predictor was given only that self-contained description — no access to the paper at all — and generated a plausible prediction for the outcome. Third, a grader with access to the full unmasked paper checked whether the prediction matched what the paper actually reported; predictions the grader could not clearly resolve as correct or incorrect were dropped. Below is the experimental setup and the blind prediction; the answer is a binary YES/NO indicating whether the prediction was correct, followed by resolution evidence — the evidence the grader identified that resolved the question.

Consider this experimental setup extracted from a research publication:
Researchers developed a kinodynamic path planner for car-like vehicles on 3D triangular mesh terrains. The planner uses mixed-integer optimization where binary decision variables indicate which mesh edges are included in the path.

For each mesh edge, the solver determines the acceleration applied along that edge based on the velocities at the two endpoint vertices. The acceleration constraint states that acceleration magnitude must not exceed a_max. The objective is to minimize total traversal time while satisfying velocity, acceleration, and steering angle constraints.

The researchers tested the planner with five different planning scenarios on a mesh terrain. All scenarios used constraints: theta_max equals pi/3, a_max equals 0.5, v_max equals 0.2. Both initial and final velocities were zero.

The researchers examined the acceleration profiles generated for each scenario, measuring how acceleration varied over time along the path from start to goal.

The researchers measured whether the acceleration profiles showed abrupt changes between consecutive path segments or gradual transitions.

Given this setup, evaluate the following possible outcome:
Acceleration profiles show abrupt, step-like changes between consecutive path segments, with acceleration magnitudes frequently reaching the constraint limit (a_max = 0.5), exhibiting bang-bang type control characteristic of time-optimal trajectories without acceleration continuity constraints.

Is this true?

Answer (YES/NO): NO